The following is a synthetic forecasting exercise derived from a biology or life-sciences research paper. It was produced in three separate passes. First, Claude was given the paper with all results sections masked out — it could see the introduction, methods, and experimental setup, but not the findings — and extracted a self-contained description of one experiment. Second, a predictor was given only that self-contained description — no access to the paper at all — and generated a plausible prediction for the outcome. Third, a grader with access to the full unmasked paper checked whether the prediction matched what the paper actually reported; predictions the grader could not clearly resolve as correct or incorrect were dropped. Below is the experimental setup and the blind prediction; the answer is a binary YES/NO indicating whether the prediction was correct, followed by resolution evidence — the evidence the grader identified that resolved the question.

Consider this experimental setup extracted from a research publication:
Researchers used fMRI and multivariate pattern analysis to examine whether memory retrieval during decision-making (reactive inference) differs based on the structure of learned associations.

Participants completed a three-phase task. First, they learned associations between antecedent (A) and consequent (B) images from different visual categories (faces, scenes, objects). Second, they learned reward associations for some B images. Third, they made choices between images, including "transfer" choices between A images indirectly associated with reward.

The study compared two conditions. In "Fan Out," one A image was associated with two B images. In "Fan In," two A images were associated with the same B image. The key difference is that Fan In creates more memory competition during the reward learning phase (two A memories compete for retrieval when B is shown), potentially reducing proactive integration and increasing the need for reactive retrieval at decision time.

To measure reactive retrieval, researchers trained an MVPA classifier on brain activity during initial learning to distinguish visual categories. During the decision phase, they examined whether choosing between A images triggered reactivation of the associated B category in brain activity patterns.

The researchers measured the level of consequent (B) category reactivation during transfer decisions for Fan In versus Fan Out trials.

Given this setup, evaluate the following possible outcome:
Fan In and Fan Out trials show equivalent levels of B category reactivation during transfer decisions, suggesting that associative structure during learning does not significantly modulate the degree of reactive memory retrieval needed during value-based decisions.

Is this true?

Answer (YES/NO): NO